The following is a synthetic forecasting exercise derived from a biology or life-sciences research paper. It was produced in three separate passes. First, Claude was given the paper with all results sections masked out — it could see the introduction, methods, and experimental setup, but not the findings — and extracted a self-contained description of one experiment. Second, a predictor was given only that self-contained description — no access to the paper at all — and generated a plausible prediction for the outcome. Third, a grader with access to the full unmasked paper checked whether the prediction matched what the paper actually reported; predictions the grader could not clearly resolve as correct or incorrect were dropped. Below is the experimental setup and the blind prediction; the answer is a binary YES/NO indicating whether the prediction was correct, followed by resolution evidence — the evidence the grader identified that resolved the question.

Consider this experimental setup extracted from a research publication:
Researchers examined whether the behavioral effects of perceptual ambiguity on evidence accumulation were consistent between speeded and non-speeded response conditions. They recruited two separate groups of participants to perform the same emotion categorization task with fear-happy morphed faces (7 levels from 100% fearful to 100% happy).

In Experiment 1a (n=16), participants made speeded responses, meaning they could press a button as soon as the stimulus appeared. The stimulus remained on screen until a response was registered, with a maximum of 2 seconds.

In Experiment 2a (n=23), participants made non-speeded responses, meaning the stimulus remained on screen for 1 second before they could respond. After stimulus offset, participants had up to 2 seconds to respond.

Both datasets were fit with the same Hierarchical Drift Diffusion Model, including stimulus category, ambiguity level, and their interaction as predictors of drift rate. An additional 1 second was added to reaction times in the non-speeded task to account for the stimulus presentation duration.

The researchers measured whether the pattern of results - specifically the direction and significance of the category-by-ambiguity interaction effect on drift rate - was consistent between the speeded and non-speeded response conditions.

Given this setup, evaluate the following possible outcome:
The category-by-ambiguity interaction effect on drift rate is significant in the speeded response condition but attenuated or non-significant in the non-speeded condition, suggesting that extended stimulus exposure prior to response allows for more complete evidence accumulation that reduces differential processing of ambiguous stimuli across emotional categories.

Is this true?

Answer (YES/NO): NO